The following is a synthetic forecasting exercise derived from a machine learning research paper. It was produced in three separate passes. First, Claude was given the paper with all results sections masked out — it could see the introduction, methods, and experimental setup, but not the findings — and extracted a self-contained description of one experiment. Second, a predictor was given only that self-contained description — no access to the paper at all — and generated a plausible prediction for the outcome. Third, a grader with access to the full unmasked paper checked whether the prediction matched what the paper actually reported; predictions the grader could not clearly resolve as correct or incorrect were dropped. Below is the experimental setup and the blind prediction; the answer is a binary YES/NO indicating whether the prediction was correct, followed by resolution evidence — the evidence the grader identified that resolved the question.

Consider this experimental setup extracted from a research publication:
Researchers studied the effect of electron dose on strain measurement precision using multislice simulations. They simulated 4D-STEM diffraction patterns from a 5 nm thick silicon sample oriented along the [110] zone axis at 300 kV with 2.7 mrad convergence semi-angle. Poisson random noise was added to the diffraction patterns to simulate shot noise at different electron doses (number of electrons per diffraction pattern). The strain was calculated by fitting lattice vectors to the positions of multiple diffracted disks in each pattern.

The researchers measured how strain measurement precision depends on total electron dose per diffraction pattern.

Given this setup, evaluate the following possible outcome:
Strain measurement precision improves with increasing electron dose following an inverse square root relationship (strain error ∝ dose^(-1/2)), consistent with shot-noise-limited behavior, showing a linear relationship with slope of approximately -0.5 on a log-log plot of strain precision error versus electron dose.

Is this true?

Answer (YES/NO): NO